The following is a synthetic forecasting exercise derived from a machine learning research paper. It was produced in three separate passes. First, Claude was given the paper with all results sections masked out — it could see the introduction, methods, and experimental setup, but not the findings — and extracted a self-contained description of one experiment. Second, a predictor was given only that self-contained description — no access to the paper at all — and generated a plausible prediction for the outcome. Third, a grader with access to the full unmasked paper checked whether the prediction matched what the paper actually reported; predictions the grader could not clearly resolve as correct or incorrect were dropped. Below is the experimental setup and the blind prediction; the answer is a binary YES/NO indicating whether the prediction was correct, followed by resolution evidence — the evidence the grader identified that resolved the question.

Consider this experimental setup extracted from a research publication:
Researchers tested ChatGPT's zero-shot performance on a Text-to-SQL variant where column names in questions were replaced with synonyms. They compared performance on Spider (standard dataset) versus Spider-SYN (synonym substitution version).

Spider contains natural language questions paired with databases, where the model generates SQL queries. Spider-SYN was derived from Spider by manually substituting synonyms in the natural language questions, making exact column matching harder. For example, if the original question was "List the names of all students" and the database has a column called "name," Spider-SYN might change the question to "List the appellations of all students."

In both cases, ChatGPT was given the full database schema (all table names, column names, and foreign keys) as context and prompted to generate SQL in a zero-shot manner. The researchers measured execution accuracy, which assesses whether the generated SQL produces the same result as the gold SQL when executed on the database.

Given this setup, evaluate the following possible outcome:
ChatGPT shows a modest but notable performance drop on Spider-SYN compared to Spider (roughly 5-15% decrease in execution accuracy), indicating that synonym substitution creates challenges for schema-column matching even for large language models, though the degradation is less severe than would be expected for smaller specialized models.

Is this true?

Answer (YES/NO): YES